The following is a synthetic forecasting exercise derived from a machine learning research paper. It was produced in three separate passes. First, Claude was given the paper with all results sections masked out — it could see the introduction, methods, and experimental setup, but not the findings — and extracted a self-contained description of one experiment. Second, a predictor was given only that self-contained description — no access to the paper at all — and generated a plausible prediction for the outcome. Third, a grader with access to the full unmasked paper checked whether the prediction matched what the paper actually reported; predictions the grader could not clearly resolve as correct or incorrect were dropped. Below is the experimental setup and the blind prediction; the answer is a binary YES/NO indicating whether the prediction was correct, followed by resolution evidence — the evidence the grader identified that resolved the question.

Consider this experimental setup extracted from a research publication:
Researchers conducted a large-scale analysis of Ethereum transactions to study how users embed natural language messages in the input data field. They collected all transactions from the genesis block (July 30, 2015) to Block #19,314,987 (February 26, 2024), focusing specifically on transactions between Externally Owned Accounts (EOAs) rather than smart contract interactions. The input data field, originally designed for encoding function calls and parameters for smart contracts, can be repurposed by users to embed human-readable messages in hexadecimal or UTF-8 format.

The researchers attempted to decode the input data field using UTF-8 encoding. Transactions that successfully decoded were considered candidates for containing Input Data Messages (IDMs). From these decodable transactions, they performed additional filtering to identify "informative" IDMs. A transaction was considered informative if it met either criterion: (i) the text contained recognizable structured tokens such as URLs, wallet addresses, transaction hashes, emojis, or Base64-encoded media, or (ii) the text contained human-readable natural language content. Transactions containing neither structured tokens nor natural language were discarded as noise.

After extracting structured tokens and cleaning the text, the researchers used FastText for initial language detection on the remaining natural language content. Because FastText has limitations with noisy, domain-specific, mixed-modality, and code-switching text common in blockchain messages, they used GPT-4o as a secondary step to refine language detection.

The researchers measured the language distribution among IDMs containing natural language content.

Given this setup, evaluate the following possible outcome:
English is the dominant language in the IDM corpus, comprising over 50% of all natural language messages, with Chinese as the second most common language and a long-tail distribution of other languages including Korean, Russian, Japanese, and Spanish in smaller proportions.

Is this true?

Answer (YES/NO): YES